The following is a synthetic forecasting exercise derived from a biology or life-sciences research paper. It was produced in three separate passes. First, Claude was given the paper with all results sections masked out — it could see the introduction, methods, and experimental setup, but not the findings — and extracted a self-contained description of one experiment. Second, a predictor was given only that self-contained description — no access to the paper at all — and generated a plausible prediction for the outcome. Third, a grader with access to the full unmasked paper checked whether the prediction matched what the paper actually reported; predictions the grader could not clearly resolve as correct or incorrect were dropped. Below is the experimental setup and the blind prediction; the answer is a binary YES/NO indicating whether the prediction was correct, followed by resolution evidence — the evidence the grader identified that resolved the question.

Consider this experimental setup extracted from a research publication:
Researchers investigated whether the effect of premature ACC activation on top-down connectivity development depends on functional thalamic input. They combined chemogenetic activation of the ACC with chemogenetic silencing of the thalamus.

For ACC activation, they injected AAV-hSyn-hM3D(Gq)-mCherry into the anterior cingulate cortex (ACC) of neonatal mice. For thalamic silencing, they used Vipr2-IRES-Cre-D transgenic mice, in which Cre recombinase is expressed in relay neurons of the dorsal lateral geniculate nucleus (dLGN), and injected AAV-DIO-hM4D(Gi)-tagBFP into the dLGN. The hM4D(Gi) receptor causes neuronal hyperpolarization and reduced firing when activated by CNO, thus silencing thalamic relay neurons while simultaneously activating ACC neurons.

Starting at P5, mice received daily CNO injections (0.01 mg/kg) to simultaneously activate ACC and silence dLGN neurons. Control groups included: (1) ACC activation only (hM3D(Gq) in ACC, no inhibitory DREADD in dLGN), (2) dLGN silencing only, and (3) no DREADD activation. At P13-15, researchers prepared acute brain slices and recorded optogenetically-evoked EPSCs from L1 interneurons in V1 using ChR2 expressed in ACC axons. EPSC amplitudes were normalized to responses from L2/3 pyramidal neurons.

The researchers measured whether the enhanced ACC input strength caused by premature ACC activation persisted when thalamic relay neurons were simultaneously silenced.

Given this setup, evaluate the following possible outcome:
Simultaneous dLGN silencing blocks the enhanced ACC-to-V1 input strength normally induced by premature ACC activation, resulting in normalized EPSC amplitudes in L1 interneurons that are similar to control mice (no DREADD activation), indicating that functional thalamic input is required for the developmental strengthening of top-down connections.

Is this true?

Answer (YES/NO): YES